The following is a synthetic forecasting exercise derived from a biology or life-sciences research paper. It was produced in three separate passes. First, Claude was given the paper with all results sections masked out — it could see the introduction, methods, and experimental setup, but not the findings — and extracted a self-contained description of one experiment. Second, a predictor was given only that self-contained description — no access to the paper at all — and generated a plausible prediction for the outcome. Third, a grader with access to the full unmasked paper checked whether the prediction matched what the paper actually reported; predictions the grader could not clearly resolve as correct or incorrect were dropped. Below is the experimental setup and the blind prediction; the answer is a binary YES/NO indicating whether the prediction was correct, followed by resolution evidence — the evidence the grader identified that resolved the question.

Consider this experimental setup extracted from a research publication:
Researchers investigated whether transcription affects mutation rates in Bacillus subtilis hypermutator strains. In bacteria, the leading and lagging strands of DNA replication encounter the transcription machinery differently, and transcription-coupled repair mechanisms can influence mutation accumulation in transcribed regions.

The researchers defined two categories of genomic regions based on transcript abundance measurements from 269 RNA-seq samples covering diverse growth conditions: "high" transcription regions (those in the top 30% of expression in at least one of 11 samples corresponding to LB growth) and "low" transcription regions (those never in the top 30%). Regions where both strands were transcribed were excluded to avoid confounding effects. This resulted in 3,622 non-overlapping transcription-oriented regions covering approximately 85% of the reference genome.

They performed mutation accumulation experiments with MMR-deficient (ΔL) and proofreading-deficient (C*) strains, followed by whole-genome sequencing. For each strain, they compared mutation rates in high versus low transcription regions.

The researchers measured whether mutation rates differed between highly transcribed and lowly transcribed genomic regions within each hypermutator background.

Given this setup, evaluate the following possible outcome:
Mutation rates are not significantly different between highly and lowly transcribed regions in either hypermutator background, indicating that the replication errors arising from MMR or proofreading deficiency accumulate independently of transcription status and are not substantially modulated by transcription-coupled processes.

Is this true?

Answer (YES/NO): YES